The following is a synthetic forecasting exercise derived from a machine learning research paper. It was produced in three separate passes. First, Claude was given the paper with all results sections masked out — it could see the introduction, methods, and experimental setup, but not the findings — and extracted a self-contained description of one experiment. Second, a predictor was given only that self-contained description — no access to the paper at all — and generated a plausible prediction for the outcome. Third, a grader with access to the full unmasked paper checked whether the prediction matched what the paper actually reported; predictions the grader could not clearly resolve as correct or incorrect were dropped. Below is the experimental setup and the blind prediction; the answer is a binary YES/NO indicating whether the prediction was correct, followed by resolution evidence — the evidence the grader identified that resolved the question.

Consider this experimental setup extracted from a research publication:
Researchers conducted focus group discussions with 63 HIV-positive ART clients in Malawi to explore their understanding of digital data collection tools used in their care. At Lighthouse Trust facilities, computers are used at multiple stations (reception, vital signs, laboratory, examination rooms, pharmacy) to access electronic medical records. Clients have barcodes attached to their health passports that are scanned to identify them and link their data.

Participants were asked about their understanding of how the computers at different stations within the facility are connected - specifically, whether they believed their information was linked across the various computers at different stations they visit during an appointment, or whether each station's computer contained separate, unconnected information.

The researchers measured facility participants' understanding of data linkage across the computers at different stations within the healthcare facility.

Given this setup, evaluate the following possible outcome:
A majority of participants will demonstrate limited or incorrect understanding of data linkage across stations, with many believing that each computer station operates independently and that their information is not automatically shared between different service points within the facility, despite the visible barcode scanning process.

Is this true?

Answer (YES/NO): NO